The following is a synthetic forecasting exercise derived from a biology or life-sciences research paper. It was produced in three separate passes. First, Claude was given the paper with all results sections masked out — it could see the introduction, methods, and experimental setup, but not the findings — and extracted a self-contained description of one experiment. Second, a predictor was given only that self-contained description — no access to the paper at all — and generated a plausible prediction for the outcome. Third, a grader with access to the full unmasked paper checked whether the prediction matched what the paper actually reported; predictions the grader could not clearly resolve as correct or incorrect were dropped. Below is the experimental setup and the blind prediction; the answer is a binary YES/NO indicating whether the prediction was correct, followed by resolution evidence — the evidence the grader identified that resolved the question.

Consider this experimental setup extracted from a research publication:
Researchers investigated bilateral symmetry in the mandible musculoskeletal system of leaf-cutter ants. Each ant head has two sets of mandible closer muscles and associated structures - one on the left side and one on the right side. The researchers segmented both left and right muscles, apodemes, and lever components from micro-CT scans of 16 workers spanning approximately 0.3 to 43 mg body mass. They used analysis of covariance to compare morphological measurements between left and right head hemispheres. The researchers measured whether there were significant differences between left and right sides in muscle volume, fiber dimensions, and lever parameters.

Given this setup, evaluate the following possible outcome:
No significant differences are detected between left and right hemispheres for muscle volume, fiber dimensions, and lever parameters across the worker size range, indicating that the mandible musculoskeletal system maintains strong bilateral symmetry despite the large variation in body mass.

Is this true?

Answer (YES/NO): YES